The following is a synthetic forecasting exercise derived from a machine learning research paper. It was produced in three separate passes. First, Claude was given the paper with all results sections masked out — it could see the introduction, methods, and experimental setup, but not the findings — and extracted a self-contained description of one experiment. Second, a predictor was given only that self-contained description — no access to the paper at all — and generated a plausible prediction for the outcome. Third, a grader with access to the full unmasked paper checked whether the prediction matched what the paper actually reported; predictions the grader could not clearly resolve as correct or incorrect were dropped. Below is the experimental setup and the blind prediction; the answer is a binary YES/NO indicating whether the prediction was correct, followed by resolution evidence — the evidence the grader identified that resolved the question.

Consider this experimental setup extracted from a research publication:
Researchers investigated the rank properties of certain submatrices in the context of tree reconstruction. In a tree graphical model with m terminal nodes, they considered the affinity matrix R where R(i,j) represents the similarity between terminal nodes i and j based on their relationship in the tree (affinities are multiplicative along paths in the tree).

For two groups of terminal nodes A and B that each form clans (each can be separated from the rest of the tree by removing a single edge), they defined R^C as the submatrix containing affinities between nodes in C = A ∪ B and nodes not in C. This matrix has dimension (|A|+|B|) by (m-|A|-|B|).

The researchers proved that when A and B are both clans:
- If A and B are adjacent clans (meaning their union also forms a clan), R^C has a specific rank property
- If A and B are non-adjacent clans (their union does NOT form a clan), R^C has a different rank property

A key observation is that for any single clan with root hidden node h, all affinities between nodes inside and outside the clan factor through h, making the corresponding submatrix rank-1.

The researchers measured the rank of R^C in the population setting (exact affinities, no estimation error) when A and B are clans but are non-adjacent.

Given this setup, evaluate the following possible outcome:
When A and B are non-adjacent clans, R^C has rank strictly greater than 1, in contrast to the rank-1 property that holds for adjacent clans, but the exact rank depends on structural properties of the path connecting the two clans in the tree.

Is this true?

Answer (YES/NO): NO